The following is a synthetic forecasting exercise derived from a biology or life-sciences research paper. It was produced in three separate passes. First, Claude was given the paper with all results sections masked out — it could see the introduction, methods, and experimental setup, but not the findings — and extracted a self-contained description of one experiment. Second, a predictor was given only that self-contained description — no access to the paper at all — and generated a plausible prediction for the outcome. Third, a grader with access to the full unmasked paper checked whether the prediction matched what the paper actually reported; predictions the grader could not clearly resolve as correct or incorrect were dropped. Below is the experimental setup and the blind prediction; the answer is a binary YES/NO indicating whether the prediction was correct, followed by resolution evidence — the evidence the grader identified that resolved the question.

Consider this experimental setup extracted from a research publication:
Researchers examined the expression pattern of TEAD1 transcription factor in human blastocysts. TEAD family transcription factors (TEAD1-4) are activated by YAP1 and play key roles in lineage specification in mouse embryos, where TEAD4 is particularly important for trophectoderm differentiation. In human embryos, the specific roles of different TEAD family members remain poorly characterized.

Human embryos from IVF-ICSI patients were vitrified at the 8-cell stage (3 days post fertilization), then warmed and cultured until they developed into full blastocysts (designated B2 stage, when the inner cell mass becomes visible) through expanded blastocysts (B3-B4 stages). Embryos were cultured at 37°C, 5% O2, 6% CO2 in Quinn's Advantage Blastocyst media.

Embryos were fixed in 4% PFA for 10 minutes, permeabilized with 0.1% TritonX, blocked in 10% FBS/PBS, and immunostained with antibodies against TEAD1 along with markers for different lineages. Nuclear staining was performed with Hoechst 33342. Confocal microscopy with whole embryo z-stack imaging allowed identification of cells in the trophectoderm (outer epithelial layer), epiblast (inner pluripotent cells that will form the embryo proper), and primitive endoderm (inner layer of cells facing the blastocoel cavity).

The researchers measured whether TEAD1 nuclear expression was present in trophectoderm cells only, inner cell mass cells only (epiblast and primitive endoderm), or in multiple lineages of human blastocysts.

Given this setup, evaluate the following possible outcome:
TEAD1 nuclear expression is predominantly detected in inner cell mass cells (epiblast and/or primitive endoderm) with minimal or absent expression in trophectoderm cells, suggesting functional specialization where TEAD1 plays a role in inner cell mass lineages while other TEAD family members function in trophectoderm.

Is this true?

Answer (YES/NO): NO